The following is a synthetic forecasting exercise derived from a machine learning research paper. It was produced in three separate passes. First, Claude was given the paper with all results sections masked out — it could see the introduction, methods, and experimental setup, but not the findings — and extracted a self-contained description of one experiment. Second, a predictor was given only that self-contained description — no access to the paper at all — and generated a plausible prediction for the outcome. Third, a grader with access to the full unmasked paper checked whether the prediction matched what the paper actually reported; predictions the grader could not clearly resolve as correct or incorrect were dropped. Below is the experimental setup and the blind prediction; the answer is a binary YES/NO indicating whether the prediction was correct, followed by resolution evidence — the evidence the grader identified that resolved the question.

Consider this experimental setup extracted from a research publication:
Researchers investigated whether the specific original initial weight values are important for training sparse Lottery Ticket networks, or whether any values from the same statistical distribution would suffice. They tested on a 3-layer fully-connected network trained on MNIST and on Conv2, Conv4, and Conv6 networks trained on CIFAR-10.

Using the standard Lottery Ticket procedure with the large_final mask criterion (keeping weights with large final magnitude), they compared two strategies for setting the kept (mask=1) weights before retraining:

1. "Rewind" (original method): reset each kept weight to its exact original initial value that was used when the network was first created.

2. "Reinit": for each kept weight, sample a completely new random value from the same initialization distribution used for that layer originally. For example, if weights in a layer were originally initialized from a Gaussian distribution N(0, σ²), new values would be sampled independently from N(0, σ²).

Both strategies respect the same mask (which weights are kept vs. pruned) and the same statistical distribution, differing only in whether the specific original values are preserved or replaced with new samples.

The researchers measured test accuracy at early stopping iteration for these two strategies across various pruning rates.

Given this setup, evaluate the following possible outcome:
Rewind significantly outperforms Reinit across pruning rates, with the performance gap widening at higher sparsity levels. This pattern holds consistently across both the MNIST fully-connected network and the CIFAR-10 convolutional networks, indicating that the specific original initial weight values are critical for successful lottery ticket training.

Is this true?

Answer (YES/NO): NO